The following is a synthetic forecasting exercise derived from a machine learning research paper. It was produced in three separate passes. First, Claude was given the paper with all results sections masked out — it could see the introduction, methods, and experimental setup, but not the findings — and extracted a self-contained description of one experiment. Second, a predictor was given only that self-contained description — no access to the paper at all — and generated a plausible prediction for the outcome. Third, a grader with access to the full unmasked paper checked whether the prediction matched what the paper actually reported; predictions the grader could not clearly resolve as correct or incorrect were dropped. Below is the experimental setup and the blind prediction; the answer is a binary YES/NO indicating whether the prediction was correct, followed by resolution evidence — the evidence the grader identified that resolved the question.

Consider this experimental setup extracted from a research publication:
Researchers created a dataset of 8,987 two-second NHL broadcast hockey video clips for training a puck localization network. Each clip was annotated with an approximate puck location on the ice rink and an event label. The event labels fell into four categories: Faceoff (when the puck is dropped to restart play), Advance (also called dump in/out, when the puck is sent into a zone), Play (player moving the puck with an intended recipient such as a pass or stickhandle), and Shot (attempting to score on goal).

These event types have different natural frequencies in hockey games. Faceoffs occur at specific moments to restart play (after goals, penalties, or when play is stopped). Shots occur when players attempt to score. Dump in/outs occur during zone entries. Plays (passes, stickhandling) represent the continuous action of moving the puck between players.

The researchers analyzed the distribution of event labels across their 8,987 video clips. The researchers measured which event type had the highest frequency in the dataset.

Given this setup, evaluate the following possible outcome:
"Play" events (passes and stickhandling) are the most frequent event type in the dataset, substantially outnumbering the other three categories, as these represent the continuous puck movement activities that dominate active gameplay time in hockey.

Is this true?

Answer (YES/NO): YES